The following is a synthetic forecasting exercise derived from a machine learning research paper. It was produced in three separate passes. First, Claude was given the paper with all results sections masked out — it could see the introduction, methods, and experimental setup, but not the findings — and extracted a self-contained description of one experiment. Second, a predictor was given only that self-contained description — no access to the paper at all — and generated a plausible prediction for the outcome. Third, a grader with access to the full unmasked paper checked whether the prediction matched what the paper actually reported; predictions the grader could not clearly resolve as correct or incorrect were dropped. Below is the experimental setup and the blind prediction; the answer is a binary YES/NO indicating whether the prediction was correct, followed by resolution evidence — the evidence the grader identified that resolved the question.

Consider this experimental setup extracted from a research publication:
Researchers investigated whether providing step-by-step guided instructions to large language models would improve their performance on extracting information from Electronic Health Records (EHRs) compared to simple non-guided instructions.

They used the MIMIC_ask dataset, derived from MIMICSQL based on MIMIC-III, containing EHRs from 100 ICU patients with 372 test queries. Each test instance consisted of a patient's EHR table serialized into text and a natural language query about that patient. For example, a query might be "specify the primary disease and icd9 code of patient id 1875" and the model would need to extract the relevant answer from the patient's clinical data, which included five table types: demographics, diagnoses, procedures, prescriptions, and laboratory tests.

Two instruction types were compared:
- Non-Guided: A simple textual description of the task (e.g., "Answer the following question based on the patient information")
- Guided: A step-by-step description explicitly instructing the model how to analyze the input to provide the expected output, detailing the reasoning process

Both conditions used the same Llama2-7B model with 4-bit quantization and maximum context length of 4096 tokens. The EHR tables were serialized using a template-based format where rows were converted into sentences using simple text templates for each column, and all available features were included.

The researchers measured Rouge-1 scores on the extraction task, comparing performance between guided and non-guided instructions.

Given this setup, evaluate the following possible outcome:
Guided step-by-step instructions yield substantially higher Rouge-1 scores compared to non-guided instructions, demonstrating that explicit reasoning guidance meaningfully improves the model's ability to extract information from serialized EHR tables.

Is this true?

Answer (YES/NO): NO